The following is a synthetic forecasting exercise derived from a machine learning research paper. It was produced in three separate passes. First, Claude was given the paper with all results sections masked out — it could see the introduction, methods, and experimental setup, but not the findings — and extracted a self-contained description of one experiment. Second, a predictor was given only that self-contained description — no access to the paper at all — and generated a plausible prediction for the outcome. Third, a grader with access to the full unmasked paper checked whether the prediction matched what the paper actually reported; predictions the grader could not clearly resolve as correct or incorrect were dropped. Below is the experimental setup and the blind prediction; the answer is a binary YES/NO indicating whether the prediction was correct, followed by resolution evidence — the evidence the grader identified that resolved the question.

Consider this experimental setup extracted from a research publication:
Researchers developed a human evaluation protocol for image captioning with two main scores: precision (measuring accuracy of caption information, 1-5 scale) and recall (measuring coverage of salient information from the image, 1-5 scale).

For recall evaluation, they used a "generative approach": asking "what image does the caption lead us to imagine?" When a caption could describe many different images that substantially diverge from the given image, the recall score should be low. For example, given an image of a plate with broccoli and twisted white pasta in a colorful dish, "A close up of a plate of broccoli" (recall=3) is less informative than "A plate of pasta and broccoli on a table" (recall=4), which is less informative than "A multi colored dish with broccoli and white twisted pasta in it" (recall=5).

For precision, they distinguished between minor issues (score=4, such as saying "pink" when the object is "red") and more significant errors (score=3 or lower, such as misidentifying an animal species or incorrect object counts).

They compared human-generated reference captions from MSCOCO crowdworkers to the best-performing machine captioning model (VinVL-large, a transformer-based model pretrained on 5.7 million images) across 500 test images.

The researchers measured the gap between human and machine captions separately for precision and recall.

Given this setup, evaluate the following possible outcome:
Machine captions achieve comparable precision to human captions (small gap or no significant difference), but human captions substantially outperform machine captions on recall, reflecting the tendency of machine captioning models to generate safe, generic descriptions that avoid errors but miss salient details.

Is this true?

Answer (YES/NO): NO